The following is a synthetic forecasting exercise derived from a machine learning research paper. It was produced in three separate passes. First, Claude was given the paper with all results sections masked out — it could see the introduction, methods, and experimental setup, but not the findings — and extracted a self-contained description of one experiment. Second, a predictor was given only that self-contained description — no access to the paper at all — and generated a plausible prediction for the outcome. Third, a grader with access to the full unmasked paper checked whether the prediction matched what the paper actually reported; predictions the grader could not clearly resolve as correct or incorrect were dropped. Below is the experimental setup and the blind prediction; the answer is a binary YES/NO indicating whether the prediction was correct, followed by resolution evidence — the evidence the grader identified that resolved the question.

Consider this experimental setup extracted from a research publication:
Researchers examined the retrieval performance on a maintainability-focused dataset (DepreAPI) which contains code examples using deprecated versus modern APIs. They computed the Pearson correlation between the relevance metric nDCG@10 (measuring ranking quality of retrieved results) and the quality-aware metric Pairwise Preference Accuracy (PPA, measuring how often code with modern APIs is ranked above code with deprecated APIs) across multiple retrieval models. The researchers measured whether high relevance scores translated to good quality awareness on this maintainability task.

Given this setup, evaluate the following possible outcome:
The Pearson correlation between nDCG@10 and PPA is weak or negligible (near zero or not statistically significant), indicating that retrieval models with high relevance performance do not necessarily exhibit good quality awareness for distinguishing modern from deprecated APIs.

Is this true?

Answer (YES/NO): YES